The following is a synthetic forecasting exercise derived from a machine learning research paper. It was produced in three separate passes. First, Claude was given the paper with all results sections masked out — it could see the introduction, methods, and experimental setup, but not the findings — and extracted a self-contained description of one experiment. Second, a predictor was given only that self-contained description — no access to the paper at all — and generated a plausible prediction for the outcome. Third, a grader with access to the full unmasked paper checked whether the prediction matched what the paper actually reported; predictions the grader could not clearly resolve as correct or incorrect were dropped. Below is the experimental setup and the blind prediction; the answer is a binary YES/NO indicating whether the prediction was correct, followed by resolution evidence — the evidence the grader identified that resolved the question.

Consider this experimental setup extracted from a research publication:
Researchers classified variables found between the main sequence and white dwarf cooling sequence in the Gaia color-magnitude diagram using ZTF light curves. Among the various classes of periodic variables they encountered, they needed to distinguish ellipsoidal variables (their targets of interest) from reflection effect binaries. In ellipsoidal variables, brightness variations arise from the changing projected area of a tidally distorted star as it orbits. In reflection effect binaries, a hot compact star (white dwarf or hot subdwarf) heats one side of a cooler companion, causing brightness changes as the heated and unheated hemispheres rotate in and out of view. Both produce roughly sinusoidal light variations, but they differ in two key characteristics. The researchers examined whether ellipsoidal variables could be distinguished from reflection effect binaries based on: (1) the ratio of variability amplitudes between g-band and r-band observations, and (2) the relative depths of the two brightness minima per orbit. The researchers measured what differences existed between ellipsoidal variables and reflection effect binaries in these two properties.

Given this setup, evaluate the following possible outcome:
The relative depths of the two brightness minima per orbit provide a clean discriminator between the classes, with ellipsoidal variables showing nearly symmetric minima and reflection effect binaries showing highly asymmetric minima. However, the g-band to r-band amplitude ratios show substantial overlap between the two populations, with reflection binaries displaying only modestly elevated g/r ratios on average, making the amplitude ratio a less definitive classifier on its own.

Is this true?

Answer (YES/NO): NO